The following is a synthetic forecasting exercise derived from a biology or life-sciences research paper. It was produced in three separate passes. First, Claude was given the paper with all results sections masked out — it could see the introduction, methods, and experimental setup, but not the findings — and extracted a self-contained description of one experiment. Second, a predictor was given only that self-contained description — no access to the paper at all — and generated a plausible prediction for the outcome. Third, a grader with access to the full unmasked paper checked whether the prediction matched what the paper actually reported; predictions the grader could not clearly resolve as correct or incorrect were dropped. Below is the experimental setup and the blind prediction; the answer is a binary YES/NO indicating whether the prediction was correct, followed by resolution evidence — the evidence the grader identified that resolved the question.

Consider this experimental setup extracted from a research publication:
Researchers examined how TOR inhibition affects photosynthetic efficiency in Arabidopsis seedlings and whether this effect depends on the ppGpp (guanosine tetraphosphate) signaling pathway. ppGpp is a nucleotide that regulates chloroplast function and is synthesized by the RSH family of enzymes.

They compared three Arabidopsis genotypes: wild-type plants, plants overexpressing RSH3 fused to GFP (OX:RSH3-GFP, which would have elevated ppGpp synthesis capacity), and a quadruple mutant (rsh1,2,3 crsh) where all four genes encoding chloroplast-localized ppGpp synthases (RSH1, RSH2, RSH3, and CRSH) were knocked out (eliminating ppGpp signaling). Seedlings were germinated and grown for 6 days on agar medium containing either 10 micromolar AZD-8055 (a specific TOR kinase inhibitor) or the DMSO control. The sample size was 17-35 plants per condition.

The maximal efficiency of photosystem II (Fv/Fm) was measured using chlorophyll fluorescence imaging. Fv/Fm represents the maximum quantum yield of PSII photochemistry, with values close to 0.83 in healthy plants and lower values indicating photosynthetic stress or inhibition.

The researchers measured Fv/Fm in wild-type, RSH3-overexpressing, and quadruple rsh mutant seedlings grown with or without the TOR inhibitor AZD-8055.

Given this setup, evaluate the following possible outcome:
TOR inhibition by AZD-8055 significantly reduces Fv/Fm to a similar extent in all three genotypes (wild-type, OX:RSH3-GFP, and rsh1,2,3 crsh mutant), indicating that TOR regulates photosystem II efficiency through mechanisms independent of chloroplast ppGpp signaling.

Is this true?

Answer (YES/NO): NO